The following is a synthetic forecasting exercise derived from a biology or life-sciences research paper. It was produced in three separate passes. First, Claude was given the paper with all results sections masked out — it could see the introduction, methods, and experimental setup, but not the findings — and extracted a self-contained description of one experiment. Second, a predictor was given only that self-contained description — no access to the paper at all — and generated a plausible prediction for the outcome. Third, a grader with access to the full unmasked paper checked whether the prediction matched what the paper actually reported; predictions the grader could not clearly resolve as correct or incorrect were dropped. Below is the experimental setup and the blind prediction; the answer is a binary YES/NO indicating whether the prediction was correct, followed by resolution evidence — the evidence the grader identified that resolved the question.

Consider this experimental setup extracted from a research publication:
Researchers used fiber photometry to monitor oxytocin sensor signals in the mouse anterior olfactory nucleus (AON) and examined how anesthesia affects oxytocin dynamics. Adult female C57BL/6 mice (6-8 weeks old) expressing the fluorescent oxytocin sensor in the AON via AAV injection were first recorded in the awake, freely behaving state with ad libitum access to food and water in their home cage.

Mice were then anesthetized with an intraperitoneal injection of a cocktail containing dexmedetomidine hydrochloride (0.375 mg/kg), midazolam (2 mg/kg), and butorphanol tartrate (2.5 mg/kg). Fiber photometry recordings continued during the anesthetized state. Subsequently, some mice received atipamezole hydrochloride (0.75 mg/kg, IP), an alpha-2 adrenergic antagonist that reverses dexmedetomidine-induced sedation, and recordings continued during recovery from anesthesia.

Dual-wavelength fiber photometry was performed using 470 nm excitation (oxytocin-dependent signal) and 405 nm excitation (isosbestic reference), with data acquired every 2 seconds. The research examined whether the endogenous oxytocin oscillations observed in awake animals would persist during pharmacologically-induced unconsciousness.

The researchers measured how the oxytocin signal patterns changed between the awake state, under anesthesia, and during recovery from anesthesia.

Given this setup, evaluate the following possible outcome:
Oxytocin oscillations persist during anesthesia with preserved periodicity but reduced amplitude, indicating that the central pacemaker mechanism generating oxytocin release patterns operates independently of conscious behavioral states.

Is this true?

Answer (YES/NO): NO